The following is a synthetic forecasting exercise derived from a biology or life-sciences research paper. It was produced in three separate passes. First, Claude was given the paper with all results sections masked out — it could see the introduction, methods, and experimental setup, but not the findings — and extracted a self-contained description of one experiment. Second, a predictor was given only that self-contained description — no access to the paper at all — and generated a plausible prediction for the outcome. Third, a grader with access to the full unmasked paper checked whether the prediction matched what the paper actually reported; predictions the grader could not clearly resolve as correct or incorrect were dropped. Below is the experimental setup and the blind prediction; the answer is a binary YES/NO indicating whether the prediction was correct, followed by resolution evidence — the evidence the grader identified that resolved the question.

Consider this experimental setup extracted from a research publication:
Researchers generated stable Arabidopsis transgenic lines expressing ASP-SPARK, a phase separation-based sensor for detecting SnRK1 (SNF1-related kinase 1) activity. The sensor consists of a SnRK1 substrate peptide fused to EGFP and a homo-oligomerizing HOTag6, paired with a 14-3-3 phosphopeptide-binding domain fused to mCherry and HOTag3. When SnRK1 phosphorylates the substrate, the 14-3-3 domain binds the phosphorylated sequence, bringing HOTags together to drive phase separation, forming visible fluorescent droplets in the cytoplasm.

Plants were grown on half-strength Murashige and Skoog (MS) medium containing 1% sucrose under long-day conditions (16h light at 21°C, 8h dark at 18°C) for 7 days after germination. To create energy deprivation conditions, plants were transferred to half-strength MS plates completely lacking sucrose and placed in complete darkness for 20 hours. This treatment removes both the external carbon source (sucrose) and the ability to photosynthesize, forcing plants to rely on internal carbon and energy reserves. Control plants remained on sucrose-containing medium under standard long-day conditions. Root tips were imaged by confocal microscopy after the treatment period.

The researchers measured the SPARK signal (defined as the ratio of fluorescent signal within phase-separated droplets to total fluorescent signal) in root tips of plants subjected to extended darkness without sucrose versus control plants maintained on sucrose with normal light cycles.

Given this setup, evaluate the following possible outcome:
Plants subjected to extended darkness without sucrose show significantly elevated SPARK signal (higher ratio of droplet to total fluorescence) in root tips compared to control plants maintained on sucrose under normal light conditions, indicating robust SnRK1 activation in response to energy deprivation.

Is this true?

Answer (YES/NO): YES